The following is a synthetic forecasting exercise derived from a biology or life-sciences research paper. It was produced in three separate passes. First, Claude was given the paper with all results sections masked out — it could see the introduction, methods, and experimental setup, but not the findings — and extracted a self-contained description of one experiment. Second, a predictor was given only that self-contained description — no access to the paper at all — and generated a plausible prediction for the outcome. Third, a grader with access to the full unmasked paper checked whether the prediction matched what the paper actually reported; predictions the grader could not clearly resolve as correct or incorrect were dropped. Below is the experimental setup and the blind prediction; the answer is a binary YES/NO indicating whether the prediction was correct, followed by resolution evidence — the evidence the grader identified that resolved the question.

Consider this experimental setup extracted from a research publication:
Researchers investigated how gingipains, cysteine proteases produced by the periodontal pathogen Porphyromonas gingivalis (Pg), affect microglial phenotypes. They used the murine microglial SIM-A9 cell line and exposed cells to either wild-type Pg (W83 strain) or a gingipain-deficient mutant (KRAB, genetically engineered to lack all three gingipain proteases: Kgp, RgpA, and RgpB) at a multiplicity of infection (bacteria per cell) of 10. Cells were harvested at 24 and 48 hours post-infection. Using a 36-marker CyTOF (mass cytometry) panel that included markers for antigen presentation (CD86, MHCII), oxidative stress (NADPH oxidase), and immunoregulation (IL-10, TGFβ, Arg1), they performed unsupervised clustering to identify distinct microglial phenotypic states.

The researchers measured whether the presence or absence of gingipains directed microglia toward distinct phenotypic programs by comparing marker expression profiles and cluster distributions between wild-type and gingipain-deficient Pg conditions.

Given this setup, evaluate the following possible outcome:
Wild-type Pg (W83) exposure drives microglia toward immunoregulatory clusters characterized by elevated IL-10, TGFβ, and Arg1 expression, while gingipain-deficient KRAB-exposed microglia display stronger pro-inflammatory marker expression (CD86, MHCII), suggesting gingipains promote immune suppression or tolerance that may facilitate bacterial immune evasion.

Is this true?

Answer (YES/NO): NO